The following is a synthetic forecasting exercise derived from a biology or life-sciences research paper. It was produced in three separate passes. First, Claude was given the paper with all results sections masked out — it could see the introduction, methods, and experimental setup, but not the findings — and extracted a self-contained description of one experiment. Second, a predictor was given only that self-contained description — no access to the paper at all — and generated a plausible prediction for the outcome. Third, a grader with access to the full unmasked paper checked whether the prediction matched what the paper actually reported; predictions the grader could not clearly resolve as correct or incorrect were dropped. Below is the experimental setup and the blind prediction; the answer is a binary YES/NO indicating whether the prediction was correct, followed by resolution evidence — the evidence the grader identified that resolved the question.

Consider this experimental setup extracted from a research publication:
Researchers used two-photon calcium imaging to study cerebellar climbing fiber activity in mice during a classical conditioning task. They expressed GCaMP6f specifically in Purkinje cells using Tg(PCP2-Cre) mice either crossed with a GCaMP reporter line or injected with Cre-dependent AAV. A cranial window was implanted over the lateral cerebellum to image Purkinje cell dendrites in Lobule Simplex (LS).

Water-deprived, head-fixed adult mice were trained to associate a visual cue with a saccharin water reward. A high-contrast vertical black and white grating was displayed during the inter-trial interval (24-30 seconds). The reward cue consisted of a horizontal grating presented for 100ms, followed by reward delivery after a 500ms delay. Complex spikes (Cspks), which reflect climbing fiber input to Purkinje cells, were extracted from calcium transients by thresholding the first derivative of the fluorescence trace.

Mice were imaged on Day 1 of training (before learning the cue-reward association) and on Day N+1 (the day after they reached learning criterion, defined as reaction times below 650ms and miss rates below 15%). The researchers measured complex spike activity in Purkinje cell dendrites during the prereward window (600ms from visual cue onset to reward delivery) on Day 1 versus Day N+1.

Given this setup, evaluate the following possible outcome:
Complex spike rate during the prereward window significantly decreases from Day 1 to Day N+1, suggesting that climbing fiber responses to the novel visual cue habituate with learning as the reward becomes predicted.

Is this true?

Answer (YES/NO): NO